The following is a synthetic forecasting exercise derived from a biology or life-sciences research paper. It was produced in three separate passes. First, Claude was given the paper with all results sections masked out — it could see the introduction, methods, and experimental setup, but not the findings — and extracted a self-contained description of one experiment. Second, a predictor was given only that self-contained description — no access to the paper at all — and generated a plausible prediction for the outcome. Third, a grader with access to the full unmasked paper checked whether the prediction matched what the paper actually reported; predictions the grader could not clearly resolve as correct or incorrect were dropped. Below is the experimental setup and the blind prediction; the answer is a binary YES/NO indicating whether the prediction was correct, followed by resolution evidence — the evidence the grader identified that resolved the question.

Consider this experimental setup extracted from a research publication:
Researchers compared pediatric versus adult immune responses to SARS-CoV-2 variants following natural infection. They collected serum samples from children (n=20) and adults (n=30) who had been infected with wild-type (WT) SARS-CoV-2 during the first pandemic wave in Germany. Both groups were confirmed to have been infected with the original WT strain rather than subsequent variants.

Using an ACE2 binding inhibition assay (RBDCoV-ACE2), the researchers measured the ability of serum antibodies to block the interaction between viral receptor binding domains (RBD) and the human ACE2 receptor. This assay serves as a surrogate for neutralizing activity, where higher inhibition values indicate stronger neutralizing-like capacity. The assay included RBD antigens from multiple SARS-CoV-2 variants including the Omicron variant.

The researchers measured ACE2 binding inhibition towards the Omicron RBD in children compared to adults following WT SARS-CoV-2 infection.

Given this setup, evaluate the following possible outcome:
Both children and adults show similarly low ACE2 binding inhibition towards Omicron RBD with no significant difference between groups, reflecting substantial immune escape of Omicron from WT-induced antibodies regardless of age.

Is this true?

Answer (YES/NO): YES